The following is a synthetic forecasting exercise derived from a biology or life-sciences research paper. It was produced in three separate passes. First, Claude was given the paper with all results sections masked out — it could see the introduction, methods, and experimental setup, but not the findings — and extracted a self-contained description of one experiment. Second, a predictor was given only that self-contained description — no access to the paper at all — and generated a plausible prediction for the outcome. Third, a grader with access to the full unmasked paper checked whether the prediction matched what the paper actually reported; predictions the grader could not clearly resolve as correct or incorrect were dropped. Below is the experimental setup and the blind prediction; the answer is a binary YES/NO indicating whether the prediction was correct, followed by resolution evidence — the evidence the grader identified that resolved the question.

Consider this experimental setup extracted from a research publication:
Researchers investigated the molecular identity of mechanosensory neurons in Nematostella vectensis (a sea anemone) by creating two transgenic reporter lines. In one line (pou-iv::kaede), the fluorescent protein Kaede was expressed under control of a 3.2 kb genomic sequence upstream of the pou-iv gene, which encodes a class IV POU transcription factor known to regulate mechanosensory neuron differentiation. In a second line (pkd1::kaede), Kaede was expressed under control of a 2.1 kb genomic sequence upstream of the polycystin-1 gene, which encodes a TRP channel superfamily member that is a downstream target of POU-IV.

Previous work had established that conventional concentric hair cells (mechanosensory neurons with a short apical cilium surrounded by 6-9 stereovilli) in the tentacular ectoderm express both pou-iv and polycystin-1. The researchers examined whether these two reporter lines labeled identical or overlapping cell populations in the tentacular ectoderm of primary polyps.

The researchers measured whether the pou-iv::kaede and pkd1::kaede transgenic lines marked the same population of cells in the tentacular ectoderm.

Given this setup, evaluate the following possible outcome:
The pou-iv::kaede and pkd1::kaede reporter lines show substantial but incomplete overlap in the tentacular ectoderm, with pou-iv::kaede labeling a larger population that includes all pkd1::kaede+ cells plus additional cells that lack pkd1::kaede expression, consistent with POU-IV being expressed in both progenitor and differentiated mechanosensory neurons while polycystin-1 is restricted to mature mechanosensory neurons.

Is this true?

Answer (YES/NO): NO